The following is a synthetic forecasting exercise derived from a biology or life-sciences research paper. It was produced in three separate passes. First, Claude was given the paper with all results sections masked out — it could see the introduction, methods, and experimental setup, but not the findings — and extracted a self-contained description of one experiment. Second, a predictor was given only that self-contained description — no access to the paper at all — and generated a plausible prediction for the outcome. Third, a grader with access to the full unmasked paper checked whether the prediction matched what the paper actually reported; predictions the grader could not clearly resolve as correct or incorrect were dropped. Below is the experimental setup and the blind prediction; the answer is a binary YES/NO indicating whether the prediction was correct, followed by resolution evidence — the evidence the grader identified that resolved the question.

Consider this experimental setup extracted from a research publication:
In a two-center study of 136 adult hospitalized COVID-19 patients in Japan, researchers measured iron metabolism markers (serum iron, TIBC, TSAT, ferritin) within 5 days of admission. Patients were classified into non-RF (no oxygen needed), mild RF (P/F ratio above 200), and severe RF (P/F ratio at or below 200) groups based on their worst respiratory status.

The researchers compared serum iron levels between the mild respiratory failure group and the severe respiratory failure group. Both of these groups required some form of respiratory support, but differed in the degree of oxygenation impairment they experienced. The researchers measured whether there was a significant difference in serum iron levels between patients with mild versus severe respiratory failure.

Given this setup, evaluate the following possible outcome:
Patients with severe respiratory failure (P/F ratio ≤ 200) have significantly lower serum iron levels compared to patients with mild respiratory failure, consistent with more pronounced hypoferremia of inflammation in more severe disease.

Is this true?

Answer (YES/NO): NO